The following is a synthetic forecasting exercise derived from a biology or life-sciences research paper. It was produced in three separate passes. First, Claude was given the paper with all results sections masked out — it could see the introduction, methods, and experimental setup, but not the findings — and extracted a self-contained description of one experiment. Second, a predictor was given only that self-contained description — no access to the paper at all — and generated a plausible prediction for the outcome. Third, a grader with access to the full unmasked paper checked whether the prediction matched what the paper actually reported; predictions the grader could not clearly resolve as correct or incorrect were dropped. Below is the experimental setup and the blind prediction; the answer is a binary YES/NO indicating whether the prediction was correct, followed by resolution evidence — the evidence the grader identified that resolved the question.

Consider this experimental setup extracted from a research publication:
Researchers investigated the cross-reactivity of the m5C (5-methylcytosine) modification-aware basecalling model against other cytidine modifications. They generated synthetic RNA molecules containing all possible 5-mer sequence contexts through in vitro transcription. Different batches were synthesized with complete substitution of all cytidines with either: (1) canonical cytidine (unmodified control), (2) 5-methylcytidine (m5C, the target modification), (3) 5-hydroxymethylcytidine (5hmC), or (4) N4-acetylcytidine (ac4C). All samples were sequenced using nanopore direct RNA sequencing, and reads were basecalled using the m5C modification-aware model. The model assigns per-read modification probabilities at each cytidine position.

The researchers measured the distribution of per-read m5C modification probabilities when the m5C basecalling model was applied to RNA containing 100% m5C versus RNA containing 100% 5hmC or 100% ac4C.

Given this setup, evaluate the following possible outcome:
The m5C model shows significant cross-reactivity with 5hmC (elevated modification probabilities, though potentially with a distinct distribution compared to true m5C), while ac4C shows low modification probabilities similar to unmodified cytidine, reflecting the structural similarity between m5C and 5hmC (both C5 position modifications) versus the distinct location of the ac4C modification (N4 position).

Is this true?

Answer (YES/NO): NO